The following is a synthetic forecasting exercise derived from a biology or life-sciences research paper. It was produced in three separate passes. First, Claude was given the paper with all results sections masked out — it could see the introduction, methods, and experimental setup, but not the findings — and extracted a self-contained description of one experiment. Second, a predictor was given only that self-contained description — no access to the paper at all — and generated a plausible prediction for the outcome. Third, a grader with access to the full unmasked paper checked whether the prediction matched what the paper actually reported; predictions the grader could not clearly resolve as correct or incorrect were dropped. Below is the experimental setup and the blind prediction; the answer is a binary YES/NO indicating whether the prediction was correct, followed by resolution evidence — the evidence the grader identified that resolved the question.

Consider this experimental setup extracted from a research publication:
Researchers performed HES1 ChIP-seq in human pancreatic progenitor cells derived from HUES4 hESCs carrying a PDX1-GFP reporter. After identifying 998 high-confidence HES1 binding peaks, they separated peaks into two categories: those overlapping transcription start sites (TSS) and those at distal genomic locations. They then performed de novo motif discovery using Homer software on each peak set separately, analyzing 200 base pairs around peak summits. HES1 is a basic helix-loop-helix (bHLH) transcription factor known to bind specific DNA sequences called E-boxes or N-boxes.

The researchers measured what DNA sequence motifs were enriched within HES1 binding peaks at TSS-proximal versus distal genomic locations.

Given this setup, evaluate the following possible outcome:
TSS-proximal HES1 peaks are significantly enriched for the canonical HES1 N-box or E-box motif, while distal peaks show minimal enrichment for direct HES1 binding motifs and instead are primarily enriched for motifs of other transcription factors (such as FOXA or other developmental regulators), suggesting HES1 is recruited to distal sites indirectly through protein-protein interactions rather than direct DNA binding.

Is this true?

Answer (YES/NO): YES